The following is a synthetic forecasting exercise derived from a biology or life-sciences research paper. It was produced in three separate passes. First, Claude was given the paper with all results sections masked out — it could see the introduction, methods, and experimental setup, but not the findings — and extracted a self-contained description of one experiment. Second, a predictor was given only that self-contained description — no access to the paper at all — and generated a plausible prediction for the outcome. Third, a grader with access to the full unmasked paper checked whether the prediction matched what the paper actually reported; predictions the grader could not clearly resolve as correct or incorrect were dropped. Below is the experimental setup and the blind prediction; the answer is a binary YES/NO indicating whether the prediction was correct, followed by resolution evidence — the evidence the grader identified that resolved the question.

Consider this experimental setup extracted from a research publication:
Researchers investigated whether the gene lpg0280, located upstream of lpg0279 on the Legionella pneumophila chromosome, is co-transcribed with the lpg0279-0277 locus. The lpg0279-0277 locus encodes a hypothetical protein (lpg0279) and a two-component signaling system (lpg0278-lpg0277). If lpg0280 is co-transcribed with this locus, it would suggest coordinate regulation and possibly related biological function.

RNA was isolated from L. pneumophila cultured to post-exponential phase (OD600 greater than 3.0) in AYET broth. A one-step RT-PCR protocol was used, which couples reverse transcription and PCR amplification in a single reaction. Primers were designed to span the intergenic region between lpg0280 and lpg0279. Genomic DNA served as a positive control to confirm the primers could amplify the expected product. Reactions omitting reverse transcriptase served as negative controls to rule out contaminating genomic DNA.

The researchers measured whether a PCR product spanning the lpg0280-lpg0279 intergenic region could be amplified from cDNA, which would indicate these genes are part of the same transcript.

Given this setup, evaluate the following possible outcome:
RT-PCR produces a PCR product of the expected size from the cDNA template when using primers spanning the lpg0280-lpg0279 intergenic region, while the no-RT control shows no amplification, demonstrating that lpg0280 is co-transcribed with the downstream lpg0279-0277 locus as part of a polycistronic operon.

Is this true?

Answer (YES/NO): NO